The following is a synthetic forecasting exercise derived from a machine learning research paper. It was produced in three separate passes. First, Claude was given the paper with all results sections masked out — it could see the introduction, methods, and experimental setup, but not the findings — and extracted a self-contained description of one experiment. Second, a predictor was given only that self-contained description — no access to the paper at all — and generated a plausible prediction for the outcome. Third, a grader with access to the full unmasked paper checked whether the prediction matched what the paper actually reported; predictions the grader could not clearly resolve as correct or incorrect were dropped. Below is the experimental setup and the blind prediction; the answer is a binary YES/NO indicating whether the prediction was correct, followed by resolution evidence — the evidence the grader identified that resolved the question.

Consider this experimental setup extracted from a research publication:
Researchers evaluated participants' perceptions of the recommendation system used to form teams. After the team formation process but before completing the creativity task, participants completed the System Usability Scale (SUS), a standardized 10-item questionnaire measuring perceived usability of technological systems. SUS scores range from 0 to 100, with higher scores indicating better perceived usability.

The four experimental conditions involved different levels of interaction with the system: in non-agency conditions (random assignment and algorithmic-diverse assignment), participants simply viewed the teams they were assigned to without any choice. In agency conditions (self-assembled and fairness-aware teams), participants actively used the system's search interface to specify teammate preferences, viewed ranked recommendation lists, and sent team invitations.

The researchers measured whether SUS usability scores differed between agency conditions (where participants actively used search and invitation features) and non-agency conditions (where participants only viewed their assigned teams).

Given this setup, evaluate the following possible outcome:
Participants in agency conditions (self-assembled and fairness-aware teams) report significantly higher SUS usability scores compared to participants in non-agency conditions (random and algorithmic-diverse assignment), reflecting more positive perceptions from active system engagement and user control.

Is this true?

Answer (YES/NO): NO